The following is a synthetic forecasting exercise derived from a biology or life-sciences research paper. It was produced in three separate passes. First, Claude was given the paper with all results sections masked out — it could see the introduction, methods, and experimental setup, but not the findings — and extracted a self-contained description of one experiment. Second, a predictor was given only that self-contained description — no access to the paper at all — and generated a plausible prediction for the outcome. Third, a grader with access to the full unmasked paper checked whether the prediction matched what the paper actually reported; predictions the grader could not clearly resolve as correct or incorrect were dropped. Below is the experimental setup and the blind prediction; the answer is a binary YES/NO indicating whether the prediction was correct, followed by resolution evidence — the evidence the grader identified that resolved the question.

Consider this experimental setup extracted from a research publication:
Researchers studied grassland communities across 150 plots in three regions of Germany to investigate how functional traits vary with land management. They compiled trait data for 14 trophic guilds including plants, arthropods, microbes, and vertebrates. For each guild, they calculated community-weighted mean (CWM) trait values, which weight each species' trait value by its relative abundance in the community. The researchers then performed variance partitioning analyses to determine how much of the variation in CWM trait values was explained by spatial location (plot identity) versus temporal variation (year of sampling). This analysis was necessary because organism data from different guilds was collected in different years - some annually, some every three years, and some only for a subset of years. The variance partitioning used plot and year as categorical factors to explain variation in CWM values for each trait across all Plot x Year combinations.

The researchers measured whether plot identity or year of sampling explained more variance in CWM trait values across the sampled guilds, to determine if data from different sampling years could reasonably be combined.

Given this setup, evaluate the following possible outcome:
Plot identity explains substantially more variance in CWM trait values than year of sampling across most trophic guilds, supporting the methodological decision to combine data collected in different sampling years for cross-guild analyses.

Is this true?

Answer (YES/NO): YES